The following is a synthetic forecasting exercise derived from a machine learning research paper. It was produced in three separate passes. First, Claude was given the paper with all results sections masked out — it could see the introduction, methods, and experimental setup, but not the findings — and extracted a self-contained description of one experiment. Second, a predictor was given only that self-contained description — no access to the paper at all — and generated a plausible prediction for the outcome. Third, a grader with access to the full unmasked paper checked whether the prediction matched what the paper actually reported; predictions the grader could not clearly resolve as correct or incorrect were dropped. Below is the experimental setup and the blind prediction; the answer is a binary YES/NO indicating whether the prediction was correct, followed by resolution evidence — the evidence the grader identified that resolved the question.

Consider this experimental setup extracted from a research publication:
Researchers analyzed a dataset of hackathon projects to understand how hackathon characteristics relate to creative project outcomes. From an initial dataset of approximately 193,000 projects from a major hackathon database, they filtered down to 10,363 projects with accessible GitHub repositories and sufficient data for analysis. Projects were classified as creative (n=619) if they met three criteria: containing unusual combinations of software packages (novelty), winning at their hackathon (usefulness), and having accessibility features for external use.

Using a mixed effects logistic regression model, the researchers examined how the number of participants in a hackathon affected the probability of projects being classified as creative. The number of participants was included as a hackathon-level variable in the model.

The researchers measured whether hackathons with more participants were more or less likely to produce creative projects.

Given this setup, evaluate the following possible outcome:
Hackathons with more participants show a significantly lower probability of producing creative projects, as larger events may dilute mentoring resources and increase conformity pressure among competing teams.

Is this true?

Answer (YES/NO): YES